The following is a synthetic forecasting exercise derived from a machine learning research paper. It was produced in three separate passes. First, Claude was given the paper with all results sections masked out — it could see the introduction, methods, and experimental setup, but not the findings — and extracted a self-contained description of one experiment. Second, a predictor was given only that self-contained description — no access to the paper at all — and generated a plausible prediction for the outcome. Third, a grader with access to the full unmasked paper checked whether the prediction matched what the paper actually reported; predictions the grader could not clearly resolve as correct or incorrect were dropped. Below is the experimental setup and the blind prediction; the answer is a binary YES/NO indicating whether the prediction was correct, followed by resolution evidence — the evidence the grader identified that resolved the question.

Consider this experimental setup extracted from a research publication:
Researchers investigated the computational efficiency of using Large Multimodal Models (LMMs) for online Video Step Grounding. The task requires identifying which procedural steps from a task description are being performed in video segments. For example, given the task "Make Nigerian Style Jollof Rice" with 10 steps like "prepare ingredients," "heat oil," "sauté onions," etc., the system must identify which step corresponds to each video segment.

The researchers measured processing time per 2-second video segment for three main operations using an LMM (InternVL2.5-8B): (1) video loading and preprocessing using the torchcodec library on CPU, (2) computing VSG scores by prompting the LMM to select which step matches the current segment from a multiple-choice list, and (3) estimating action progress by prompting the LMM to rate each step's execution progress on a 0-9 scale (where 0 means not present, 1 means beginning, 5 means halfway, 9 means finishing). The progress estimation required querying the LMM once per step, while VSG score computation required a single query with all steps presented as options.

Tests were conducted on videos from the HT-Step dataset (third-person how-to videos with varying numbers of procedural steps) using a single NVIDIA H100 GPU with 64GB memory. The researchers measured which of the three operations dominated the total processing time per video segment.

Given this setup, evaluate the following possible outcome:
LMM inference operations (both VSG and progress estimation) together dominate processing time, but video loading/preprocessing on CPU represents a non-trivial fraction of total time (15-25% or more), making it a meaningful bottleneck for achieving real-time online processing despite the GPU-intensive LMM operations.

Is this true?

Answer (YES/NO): NO